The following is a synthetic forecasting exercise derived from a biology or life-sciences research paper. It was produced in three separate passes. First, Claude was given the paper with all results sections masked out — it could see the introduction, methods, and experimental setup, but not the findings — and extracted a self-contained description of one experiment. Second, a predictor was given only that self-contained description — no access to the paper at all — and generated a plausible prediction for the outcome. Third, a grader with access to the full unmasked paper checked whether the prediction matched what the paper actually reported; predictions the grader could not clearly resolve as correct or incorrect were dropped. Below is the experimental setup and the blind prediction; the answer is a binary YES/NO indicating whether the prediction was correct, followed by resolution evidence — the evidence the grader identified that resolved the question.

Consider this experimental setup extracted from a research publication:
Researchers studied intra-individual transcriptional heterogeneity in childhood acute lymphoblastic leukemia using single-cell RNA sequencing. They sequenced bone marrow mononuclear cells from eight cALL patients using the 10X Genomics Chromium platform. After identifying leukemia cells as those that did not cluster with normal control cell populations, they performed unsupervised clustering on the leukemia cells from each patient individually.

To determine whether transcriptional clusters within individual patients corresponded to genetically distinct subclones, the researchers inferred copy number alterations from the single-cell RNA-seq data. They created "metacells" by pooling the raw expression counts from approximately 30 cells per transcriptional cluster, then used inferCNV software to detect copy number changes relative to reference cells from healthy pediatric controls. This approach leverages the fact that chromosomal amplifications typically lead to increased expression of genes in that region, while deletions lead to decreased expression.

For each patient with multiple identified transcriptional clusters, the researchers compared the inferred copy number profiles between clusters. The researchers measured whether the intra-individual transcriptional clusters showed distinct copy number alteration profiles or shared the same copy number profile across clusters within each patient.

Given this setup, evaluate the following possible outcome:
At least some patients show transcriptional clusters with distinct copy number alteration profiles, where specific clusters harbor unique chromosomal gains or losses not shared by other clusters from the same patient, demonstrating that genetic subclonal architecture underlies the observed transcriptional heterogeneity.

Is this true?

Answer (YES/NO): YES